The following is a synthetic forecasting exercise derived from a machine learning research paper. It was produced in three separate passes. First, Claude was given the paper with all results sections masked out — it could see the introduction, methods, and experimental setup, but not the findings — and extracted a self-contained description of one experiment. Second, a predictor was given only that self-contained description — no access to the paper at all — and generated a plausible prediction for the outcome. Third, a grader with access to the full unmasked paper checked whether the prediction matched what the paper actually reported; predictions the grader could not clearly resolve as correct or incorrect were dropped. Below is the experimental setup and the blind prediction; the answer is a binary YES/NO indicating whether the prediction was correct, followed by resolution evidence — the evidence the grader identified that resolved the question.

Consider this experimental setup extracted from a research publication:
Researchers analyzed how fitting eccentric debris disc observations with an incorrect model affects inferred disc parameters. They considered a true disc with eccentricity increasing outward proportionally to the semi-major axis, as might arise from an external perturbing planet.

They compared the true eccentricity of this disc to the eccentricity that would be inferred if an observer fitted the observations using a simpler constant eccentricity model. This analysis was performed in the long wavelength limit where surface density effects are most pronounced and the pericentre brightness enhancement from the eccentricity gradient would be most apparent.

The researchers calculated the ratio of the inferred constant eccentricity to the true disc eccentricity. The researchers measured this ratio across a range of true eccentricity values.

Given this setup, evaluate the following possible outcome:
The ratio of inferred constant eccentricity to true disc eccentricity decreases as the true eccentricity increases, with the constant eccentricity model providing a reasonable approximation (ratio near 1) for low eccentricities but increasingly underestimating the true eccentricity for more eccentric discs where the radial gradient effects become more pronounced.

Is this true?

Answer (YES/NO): NO